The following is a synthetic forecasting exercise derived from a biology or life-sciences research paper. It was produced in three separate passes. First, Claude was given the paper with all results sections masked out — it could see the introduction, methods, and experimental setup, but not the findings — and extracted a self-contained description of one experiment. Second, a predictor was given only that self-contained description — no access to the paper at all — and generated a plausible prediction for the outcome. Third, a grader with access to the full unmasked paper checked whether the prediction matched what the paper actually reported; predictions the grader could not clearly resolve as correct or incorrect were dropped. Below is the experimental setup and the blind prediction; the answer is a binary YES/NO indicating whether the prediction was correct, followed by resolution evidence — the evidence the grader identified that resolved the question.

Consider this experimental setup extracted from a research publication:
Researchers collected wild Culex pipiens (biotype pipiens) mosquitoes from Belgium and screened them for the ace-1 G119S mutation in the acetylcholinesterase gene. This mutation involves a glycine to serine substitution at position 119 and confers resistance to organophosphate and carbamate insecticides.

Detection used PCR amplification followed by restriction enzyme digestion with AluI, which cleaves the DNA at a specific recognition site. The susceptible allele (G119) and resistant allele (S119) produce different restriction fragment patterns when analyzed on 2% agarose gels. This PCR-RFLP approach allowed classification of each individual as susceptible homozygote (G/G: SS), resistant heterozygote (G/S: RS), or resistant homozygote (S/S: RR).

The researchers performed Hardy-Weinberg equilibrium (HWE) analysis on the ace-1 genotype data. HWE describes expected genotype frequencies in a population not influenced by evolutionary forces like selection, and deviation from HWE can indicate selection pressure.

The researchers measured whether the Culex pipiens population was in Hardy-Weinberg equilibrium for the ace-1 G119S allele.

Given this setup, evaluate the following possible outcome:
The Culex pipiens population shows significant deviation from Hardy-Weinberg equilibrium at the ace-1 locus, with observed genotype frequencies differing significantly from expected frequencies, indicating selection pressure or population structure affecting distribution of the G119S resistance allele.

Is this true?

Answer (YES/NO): NO